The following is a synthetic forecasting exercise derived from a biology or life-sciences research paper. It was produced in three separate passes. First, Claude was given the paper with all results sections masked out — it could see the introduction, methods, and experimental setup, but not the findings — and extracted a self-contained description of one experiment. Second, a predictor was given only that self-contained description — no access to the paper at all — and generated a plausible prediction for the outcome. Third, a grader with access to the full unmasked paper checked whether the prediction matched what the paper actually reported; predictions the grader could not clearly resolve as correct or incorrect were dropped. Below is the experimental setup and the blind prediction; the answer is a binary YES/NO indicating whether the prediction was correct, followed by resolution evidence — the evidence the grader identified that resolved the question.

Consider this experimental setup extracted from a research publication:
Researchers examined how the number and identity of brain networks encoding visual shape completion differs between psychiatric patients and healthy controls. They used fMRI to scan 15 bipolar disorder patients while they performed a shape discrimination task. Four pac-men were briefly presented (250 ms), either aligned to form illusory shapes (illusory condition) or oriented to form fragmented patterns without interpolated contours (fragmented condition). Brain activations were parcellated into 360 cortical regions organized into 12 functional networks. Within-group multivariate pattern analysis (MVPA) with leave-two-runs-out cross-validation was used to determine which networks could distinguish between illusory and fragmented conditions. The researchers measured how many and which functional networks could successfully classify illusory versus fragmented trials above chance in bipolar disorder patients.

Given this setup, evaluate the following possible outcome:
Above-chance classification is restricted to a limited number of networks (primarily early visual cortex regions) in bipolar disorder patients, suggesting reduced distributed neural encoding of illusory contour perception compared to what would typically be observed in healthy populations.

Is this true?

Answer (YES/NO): NO